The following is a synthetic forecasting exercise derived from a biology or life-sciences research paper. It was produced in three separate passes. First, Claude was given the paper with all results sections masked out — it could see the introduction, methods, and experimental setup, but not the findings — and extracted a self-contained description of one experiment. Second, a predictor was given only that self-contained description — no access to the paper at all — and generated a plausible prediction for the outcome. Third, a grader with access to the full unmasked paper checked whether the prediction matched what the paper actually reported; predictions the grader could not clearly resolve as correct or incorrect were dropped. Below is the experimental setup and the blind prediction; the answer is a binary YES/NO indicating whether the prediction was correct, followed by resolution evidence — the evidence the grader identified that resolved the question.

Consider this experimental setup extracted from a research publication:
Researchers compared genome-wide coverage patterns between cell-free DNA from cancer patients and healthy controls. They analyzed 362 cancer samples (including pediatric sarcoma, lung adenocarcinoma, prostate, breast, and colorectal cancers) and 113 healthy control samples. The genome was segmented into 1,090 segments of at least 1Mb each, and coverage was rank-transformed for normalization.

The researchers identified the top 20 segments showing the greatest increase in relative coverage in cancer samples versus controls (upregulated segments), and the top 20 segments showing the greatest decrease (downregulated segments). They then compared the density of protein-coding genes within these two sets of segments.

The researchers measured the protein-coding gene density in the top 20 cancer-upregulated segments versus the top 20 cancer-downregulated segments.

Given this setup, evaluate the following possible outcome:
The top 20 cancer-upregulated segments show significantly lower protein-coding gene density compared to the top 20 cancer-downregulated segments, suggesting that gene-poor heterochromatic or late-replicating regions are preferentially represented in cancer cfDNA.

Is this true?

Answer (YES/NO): YES